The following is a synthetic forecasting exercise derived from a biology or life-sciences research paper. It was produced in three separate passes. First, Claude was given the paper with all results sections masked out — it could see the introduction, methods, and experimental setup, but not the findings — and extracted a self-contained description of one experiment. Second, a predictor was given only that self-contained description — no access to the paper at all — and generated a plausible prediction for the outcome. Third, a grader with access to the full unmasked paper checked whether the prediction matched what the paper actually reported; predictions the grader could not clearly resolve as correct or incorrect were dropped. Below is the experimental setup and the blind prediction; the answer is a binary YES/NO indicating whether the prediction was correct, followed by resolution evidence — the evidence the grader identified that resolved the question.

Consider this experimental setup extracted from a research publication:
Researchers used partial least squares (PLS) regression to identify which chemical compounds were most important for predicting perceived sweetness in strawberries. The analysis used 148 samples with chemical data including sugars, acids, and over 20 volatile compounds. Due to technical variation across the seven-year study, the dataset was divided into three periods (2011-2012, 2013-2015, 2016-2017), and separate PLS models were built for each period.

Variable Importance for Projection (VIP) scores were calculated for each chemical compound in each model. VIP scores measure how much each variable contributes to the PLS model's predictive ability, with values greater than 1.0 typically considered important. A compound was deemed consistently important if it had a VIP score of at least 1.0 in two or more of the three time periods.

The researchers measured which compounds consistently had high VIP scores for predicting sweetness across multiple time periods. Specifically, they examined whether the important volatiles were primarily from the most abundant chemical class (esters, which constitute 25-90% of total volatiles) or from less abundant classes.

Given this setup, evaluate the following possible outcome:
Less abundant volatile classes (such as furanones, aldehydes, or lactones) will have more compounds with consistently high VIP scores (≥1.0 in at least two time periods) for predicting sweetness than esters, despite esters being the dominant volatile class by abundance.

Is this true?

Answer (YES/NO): NO